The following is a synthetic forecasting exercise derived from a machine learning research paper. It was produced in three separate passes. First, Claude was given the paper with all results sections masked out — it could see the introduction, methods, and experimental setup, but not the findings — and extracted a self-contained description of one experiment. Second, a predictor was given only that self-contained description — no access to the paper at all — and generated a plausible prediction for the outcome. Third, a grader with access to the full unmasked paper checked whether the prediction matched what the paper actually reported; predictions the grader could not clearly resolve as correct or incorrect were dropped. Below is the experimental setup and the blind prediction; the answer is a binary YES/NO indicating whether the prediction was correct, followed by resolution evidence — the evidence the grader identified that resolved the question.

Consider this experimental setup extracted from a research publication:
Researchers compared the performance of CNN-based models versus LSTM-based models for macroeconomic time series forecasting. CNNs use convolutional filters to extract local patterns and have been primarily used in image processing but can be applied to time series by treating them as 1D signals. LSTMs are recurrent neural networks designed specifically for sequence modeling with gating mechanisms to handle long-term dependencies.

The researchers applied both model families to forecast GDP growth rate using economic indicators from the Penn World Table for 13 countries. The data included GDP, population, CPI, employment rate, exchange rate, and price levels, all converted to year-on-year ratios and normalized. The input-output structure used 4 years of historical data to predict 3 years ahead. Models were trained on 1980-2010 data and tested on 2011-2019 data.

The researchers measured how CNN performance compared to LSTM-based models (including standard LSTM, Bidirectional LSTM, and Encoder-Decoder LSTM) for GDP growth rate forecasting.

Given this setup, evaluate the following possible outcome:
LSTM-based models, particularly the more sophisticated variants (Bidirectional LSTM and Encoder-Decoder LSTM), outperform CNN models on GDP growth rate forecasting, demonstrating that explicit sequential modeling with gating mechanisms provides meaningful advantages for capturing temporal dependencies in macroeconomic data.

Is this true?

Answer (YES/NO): NO